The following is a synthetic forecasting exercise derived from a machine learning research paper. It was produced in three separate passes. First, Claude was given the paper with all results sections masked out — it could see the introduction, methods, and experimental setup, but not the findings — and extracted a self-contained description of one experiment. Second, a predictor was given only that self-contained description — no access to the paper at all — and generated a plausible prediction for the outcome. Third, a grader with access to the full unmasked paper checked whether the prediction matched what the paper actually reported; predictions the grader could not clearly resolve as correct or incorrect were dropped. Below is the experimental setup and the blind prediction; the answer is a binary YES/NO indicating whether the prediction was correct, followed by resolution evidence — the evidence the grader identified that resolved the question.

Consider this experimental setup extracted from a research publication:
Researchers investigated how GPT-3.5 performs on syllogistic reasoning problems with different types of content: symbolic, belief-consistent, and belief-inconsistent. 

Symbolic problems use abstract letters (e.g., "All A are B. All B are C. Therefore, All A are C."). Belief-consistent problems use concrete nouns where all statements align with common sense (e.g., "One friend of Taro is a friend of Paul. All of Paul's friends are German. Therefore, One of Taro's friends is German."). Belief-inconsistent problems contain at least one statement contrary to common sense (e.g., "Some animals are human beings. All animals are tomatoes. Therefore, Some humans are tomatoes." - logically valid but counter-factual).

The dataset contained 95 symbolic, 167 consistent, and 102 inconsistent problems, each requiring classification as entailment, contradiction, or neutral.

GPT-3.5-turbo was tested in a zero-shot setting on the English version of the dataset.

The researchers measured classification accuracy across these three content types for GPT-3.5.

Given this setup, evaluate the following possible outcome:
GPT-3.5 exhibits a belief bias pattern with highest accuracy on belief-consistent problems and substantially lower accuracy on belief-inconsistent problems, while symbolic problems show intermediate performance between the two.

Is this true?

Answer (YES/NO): NO